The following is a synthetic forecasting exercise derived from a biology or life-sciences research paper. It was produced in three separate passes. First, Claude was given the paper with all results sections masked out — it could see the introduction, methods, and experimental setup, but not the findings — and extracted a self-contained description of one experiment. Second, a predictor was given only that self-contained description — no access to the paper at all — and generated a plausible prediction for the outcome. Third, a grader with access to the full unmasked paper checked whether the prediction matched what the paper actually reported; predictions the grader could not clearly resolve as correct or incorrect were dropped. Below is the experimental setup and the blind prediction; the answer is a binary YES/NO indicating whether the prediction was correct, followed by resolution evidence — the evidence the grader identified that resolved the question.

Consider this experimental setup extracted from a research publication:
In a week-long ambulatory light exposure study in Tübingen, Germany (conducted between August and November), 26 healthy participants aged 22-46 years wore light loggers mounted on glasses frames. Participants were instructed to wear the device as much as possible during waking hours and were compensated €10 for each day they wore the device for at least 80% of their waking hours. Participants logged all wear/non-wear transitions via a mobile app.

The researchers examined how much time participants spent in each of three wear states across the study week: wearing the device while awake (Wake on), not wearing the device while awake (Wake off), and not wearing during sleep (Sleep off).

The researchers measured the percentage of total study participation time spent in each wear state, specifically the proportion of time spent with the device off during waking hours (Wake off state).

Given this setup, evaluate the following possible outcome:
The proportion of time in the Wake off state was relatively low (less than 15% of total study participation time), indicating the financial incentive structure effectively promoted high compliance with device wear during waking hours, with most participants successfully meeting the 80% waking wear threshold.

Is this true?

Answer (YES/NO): YES